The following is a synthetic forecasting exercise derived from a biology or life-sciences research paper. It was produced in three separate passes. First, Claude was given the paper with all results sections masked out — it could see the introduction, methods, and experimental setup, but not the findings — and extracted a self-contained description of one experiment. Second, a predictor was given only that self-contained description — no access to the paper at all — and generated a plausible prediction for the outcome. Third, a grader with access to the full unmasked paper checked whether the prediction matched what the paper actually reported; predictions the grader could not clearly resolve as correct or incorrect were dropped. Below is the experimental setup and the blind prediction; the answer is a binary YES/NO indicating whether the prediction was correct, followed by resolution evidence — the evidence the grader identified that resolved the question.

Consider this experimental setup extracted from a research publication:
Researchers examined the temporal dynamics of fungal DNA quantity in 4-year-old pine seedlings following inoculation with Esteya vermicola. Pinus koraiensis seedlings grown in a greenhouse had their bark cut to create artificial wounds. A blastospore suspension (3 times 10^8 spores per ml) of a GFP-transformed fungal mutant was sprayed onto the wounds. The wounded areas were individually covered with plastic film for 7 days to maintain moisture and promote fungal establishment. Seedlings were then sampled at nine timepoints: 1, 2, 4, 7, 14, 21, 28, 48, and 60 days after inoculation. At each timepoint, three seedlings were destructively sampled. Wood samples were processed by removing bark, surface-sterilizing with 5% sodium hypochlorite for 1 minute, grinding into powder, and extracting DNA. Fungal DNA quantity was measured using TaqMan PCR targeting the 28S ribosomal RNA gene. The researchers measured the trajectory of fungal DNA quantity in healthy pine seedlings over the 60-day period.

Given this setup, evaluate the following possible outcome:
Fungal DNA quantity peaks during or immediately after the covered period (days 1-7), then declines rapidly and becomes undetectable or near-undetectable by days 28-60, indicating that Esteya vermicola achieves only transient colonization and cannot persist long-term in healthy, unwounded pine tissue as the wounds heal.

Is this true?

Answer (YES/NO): NO